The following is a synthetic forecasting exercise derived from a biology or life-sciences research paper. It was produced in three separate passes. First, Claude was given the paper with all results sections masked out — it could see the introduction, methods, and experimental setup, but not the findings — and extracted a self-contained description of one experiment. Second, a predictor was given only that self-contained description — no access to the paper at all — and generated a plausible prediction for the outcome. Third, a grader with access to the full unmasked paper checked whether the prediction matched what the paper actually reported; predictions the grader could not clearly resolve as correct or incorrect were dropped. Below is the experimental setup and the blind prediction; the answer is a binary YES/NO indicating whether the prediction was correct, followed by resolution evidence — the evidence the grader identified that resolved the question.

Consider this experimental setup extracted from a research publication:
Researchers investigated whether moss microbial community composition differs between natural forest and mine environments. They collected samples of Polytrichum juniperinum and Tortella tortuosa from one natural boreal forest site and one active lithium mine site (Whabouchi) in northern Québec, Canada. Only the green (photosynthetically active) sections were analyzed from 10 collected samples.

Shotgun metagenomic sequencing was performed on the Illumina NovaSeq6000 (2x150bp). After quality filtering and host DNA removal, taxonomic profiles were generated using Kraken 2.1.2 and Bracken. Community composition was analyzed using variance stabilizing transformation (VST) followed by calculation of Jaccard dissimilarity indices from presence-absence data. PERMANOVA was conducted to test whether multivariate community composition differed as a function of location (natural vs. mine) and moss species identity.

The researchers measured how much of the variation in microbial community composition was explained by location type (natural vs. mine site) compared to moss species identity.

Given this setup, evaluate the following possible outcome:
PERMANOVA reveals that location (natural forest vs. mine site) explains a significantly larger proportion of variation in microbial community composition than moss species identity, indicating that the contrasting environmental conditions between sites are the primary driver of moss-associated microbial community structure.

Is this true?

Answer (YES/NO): YES